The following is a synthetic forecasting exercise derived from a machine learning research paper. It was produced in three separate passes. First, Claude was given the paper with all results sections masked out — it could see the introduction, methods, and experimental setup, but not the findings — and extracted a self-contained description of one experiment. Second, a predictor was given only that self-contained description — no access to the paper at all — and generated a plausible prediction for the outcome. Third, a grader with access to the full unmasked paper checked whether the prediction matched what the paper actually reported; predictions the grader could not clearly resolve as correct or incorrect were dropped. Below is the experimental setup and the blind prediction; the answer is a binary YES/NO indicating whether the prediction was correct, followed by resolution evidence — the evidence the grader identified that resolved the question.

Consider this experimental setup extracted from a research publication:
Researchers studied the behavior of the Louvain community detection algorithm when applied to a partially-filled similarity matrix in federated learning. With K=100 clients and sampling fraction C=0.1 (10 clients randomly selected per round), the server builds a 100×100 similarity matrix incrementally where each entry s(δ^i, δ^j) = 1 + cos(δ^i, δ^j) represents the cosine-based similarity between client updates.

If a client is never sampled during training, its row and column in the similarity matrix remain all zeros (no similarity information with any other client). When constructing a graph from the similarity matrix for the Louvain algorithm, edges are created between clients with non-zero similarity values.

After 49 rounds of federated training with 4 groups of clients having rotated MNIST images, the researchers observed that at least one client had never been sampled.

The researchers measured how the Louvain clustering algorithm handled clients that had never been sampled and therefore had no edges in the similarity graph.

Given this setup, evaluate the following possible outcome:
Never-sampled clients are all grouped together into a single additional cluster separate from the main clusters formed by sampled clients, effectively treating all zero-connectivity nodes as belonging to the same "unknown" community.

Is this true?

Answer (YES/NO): NO